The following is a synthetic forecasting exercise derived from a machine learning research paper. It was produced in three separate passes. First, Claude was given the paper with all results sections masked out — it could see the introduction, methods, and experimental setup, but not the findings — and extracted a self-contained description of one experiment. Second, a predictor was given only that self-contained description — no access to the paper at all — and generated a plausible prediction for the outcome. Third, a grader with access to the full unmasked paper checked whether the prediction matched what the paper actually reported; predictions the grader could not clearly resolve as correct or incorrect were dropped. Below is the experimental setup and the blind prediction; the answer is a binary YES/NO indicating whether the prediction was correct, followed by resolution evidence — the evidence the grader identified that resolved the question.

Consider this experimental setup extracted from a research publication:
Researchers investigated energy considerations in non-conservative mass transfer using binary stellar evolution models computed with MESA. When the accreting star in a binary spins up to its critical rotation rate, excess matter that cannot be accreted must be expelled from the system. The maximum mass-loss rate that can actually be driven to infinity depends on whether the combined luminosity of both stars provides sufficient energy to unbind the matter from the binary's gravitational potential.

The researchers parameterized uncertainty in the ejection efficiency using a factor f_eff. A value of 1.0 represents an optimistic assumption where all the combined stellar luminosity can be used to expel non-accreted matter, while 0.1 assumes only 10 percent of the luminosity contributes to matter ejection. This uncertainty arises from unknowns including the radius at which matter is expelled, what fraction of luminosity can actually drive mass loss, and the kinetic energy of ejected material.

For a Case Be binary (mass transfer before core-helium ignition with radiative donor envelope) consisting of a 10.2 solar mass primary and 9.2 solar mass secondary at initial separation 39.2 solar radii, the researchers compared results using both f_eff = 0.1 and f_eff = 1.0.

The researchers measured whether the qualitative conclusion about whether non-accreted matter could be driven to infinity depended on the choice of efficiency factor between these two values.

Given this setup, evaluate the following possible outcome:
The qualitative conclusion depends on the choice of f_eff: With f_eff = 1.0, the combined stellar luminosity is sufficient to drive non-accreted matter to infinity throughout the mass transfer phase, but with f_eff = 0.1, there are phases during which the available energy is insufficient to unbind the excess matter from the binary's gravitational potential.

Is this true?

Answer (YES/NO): NO